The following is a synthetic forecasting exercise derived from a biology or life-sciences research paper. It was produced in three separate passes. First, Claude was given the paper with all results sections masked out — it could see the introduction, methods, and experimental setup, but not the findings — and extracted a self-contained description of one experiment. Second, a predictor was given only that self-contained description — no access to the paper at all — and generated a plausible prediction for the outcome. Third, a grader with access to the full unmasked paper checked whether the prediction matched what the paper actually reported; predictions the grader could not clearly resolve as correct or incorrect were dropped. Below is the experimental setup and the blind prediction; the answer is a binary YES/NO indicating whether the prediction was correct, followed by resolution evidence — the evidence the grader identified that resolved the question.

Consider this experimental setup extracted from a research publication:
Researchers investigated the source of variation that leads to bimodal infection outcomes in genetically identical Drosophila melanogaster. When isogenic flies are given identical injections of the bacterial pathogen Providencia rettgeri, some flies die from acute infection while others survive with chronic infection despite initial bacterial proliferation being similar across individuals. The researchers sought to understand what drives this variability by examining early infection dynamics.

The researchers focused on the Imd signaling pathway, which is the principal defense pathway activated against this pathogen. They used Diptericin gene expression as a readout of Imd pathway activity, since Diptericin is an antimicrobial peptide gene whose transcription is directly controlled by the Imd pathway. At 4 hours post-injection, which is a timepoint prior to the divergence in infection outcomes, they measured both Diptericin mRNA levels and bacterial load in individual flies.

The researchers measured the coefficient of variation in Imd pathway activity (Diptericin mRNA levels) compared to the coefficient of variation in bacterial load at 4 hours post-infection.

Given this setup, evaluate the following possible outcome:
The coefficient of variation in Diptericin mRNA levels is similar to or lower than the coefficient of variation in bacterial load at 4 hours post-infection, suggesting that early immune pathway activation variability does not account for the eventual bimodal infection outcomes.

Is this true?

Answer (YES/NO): NO